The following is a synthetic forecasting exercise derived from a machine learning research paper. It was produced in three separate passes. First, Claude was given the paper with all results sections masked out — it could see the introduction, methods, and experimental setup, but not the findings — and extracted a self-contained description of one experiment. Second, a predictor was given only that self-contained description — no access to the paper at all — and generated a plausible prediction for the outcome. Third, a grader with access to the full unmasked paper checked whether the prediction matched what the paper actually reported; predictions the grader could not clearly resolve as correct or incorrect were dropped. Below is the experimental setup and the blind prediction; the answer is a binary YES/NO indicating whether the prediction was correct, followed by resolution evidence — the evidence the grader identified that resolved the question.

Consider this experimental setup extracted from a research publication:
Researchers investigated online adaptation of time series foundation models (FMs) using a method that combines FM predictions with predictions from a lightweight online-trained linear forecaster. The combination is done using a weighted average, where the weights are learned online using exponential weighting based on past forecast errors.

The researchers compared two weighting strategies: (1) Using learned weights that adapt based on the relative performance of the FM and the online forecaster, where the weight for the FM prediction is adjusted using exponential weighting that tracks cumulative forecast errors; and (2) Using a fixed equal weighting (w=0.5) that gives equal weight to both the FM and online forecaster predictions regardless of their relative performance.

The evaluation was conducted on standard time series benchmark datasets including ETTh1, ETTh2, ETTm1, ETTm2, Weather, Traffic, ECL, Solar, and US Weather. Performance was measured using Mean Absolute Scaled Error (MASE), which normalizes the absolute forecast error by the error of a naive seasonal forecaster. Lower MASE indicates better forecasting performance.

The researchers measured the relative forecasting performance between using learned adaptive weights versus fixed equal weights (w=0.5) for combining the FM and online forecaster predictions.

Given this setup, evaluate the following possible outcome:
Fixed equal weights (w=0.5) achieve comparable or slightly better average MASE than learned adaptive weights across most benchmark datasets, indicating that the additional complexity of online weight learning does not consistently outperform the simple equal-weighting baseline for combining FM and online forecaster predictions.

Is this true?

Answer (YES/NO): NO